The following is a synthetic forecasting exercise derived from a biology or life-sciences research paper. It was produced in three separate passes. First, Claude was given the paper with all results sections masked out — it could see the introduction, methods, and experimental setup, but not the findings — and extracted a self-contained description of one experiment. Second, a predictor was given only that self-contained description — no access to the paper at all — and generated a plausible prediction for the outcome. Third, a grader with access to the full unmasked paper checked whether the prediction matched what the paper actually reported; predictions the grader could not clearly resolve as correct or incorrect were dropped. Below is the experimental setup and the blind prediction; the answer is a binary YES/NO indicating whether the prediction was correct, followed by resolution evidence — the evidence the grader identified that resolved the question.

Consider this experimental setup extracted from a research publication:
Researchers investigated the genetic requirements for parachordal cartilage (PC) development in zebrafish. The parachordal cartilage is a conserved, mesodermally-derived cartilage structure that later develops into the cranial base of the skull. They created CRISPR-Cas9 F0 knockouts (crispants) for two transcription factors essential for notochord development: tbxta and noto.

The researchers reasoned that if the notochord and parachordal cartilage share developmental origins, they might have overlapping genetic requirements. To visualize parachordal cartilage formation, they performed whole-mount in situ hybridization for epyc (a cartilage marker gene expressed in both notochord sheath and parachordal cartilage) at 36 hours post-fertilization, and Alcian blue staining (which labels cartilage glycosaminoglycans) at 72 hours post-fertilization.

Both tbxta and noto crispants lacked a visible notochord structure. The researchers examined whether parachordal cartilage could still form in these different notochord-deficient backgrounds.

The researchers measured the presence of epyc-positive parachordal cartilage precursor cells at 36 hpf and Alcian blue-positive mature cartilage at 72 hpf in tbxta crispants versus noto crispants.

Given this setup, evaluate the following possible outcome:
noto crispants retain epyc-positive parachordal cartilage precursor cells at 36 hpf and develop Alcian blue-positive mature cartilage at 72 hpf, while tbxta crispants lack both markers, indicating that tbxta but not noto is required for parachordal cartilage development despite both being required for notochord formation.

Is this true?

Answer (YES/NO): NO